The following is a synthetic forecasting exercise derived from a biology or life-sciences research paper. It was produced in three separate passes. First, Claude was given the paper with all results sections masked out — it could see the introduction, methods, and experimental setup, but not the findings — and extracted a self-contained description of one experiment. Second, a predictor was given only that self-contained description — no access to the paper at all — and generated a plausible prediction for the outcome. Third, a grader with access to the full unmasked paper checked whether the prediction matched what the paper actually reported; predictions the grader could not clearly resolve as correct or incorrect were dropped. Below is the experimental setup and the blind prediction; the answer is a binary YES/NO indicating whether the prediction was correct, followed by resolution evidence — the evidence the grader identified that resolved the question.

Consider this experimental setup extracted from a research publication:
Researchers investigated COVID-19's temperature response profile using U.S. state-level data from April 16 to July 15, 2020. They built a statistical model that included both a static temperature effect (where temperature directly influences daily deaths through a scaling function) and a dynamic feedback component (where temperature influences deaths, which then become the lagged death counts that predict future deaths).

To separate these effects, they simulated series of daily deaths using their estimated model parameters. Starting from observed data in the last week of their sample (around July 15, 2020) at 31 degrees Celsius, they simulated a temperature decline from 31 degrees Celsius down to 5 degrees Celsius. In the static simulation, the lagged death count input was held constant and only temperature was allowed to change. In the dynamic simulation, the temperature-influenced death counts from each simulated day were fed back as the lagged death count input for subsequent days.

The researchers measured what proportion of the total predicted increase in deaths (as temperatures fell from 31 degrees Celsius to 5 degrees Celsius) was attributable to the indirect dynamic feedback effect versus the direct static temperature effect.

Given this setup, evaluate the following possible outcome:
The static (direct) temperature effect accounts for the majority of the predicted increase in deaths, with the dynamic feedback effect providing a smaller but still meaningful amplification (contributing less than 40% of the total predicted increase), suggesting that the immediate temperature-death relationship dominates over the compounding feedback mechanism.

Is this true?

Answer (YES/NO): NO